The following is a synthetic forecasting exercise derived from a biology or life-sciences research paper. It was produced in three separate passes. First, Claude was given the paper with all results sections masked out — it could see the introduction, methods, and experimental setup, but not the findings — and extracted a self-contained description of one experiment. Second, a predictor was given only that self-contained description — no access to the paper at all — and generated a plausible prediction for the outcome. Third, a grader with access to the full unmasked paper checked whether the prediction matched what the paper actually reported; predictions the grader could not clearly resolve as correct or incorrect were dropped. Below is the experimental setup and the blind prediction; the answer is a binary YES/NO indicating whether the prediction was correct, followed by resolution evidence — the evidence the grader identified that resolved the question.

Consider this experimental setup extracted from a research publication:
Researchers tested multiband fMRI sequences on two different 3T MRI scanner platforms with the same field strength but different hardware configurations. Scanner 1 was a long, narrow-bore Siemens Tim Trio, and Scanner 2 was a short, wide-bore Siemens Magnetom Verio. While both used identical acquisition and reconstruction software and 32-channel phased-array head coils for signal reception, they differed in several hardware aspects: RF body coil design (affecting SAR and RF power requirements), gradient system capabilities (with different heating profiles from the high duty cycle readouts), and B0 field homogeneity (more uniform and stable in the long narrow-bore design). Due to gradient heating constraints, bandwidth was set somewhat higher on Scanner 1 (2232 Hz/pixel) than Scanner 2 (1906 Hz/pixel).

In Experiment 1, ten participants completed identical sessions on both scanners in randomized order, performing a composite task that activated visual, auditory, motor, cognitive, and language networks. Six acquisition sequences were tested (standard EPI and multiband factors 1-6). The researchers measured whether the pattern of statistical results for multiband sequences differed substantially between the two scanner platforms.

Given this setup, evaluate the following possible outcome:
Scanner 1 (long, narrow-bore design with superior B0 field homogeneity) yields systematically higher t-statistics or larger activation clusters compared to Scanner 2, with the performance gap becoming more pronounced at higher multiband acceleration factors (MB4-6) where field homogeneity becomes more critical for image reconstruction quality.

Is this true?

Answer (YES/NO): NO